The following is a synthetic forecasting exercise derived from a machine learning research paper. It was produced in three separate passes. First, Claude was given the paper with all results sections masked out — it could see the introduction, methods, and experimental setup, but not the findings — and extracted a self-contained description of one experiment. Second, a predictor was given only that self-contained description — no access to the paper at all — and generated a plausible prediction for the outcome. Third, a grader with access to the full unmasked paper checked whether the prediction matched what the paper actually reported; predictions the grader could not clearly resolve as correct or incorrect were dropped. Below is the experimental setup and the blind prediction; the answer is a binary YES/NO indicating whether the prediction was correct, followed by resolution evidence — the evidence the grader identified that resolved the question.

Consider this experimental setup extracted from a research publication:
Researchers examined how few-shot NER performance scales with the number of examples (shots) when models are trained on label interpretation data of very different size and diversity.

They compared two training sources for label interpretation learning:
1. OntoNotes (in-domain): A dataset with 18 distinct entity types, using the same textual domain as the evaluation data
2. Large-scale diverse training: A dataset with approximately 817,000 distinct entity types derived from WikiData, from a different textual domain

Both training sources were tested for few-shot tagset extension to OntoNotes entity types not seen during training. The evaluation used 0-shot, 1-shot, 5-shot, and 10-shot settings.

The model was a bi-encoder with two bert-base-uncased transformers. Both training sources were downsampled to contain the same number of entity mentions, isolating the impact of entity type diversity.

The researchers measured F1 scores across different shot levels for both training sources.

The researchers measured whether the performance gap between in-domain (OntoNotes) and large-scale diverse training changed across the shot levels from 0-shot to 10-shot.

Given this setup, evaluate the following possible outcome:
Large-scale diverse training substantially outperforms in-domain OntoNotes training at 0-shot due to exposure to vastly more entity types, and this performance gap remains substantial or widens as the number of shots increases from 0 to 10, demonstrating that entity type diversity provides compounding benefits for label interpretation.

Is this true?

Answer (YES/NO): NO